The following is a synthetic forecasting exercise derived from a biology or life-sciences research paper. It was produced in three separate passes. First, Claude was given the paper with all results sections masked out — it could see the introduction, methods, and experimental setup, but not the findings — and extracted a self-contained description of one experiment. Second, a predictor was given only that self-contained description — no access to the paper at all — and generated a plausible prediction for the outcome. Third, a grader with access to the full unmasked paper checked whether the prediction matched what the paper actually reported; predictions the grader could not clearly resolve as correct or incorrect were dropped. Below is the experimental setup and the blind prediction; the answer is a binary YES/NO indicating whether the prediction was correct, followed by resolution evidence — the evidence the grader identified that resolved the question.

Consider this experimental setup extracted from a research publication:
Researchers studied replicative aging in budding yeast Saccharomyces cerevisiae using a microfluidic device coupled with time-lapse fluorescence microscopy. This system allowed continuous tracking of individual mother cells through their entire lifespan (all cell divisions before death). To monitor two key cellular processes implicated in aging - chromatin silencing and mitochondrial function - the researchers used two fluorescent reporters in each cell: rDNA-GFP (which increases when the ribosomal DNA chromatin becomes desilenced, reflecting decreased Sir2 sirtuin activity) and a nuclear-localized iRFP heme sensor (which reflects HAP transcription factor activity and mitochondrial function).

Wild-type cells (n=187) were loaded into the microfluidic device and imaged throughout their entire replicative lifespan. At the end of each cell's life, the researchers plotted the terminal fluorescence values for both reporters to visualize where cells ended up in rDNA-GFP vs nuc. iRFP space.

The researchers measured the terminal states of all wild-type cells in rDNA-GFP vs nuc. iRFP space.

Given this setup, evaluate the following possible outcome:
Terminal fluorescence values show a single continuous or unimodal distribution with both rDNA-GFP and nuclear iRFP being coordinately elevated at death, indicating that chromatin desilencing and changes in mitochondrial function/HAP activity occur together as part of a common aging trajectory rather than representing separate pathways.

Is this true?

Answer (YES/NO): NO